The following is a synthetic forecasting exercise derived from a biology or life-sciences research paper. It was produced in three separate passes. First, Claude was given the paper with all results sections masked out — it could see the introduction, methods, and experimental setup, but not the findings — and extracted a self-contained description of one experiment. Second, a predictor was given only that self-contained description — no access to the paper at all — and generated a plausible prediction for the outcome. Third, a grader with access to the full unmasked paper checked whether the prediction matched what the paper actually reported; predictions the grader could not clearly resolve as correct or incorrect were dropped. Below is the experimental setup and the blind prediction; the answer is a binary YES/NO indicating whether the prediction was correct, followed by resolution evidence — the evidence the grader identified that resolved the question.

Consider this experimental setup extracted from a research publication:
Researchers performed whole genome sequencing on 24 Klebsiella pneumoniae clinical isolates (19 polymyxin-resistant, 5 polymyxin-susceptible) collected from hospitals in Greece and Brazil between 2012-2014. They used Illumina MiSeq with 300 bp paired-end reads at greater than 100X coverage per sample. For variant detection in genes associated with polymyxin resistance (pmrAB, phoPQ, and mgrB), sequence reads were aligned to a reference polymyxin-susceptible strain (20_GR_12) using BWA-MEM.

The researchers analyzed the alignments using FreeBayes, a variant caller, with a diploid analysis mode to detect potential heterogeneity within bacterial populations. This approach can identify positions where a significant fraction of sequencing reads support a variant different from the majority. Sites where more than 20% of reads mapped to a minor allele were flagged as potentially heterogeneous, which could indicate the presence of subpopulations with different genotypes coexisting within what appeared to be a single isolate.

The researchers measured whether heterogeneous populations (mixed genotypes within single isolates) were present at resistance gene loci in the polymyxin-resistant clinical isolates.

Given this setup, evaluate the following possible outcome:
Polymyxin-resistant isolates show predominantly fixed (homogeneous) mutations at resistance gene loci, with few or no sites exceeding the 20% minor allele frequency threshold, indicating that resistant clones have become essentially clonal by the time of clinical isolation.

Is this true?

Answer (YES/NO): NO